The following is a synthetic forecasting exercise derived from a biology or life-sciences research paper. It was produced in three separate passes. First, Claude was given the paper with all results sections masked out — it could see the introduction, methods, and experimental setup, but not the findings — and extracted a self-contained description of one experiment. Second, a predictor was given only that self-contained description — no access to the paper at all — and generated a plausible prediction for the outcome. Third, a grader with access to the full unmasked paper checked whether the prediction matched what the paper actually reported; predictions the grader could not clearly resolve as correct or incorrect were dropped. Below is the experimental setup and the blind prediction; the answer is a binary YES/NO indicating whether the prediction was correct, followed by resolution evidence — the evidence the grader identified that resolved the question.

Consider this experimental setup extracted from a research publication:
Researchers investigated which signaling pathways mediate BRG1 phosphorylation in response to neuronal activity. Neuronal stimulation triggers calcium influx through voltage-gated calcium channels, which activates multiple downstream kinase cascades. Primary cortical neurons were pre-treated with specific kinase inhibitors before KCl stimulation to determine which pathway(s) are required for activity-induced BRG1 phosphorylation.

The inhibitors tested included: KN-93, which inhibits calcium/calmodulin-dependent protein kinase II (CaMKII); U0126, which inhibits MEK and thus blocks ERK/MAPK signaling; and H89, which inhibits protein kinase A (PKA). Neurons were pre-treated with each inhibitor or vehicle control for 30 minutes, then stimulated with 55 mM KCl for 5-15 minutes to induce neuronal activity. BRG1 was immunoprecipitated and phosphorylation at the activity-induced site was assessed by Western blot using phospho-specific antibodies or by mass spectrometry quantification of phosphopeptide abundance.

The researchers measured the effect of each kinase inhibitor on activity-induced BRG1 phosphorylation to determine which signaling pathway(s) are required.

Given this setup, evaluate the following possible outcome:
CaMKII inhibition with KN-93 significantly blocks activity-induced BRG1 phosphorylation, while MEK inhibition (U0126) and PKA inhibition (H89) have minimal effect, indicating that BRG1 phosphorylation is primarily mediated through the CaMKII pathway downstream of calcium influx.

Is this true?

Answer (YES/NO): YES